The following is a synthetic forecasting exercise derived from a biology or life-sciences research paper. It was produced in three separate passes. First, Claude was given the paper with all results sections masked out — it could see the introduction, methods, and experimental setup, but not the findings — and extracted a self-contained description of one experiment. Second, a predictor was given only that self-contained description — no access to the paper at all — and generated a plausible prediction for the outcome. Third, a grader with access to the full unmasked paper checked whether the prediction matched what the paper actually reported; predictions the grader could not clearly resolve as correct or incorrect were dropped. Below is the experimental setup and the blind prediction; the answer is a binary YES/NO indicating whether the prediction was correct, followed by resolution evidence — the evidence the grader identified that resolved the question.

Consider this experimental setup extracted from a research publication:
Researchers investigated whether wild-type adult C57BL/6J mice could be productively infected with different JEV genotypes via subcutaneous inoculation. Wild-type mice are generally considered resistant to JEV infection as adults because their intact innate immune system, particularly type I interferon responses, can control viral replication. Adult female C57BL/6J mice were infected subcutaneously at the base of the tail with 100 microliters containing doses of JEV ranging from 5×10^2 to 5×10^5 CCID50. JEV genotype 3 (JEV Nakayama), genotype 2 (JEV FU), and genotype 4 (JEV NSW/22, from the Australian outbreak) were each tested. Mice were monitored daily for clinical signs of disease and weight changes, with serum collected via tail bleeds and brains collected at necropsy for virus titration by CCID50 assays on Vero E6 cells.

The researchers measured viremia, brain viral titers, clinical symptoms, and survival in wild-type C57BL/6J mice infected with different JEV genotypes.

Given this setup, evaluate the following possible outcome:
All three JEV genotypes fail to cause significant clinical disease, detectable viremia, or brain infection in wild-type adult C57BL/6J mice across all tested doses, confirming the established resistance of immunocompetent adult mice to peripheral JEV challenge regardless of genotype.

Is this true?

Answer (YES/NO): NO